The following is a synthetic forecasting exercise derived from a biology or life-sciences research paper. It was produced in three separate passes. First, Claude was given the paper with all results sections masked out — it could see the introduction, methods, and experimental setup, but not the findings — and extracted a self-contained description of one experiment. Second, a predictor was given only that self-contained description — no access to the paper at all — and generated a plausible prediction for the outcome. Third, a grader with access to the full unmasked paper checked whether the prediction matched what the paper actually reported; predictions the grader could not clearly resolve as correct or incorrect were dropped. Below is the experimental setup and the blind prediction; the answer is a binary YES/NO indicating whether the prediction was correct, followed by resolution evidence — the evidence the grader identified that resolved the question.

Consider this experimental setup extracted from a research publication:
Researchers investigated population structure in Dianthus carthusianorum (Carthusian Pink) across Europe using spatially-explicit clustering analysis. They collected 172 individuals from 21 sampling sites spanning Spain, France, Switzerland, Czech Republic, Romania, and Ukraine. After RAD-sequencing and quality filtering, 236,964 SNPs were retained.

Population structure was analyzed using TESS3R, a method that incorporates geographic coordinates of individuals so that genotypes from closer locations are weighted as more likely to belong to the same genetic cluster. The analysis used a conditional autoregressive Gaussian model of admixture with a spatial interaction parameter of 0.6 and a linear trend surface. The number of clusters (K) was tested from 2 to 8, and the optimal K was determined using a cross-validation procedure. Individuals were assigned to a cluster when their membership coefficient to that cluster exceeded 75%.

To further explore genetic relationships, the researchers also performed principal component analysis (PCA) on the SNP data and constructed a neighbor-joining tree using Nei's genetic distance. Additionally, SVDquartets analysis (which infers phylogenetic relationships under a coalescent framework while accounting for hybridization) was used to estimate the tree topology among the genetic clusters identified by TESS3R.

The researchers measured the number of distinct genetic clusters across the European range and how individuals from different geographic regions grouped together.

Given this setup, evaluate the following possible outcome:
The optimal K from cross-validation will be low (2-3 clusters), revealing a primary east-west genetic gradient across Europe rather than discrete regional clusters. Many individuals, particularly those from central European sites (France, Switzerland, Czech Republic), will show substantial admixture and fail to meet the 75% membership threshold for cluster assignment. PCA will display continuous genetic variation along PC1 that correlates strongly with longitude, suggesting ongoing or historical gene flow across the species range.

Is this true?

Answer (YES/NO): NO